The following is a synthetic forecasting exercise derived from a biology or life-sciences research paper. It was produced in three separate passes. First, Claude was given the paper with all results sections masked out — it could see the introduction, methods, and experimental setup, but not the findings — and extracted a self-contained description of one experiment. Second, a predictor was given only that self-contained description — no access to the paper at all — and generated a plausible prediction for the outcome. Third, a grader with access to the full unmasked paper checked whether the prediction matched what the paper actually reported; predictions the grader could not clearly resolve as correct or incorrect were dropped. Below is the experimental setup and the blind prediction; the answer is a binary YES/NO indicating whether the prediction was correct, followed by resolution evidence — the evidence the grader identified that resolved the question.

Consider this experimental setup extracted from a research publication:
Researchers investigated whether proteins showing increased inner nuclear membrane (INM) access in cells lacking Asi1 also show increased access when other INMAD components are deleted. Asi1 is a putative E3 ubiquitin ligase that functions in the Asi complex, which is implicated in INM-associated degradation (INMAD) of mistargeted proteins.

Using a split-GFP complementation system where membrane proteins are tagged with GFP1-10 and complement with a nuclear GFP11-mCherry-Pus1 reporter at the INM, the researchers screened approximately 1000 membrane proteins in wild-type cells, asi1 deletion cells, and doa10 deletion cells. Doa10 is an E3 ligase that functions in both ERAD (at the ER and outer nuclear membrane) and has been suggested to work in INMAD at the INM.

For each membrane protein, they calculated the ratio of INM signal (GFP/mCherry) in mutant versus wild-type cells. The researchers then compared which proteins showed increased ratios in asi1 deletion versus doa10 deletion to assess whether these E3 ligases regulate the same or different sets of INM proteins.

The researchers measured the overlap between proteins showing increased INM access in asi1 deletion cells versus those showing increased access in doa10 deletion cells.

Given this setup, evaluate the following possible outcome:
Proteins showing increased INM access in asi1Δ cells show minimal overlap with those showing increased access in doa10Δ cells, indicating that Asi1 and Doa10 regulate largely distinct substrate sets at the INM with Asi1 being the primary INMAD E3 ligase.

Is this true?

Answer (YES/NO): YES